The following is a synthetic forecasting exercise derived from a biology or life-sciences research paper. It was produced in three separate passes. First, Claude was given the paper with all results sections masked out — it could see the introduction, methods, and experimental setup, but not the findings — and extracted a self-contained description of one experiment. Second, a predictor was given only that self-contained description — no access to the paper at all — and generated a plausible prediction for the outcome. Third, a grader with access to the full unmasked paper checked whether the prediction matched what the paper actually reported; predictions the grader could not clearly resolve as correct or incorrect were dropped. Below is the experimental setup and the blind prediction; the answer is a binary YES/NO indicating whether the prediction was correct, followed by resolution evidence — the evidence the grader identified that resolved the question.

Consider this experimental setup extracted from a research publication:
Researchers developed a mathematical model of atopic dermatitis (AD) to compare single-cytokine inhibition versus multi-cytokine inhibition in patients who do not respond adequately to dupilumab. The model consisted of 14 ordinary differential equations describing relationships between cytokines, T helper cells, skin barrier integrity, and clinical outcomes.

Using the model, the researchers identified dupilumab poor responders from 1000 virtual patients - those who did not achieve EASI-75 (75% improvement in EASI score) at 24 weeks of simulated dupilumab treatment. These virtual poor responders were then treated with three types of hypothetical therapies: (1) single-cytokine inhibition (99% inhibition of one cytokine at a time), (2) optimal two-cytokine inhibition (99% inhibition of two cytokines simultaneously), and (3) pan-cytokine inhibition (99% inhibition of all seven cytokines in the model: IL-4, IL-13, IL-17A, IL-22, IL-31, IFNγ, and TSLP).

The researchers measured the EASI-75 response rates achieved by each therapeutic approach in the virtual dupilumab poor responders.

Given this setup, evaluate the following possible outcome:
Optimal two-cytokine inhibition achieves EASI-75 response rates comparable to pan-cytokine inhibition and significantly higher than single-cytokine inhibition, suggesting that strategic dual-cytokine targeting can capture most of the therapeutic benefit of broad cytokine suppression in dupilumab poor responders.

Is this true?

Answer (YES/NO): NO